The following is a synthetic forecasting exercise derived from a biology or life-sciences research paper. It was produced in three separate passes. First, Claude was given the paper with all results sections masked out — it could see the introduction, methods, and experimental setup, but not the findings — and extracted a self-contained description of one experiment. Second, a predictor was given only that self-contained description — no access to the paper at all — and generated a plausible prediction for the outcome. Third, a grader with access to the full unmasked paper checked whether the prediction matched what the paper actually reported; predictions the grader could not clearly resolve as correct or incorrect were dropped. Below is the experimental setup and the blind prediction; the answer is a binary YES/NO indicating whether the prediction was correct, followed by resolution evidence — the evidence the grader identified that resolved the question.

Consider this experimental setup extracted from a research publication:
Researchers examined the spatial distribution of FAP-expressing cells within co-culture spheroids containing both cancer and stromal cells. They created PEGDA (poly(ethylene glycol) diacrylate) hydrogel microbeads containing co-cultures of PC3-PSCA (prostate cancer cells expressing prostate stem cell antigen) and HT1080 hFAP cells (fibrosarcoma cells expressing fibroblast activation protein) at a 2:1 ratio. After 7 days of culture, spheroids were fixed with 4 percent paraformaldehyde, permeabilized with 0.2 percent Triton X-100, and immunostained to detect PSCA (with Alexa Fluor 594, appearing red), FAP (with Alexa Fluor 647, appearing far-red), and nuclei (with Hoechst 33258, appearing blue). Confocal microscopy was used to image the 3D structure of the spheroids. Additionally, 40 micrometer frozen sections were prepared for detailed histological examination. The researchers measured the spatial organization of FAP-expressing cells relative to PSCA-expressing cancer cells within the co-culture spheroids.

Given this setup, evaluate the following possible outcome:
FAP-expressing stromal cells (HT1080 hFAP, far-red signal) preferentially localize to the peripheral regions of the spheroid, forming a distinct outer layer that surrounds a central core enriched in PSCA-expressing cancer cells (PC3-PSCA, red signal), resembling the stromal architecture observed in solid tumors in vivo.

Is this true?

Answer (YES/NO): YES